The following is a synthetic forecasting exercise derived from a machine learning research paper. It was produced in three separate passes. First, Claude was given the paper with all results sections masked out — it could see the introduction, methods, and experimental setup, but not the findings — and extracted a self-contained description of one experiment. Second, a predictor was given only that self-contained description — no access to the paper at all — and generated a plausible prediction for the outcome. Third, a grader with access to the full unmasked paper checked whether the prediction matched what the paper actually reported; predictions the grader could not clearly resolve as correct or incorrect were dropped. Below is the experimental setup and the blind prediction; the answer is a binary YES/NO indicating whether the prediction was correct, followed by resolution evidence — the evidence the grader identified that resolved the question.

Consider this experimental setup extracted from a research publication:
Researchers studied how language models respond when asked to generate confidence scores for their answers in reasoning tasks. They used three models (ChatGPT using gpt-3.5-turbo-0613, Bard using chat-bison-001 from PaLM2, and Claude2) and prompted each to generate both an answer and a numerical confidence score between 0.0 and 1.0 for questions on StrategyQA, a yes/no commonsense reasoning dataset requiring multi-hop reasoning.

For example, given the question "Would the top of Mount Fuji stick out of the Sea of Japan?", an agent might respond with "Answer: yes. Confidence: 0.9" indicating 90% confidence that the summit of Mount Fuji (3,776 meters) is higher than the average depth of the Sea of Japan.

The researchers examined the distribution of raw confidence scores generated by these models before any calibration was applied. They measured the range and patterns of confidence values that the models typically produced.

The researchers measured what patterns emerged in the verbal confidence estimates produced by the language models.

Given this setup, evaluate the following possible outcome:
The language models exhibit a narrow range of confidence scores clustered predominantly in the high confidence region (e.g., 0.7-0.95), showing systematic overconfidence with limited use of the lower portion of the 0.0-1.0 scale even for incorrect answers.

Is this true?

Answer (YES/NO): YES